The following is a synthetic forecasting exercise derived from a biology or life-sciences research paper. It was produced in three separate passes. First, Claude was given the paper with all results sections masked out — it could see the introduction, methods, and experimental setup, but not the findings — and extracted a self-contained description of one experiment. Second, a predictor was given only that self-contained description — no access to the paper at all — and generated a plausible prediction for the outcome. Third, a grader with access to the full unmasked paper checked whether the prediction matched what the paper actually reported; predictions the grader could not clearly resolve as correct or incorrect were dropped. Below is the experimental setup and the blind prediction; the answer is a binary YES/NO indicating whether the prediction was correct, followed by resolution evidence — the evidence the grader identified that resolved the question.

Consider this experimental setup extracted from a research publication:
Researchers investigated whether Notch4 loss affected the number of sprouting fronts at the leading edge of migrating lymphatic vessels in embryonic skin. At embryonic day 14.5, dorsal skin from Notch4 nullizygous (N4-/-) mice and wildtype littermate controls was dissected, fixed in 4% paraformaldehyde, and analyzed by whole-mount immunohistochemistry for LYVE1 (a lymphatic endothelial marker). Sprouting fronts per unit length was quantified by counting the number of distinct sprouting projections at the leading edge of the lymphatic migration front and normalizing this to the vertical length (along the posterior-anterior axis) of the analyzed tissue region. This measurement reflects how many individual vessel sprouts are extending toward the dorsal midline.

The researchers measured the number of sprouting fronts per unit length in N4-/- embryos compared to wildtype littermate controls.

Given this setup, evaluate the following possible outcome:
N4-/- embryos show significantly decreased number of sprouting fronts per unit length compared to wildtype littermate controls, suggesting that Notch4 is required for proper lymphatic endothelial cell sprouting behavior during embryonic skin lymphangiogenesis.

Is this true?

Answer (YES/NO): NO